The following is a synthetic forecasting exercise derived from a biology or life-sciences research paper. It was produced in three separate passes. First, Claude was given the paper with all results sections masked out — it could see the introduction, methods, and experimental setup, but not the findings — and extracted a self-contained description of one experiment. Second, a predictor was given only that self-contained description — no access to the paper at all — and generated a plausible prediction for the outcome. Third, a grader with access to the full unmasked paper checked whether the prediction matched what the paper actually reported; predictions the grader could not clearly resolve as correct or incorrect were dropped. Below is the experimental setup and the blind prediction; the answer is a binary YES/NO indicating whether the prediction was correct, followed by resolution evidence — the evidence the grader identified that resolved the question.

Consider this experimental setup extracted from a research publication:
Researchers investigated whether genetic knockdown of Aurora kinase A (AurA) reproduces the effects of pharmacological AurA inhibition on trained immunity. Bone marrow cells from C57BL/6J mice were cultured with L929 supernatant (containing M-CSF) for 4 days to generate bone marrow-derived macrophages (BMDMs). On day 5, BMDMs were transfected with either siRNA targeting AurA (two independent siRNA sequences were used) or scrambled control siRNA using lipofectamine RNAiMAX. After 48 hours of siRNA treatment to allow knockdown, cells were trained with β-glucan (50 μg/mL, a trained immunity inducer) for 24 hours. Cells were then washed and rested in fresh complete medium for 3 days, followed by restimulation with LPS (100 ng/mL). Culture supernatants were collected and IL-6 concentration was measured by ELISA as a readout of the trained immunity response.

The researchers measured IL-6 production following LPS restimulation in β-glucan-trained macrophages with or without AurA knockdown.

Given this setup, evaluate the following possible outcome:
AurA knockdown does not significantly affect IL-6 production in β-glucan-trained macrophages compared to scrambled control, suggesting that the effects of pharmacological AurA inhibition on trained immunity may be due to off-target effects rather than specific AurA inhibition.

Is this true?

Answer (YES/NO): NO